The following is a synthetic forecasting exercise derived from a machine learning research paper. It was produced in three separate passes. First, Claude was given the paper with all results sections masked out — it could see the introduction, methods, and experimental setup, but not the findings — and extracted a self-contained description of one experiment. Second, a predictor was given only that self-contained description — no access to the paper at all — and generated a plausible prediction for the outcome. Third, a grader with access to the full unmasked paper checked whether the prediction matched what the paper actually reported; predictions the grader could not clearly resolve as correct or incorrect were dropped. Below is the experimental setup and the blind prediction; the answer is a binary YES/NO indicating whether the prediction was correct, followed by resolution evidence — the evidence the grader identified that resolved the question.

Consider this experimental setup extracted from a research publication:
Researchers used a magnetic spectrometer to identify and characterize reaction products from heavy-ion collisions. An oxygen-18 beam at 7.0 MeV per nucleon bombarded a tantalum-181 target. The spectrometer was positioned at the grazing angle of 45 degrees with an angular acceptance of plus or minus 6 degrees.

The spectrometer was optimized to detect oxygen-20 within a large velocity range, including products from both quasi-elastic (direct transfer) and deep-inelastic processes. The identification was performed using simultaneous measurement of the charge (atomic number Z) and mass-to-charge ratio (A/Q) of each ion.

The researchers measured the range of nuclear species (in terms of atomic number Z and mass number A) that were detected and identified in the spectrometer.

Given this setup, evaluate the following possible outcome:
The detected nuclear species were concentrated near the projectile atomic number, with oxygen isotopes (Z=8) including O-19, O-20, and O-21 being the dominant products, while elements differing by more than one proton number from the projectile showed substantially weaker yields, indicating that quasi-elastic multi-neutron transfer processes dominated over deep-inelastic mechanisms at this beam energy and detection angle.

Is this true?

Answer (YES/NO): NO